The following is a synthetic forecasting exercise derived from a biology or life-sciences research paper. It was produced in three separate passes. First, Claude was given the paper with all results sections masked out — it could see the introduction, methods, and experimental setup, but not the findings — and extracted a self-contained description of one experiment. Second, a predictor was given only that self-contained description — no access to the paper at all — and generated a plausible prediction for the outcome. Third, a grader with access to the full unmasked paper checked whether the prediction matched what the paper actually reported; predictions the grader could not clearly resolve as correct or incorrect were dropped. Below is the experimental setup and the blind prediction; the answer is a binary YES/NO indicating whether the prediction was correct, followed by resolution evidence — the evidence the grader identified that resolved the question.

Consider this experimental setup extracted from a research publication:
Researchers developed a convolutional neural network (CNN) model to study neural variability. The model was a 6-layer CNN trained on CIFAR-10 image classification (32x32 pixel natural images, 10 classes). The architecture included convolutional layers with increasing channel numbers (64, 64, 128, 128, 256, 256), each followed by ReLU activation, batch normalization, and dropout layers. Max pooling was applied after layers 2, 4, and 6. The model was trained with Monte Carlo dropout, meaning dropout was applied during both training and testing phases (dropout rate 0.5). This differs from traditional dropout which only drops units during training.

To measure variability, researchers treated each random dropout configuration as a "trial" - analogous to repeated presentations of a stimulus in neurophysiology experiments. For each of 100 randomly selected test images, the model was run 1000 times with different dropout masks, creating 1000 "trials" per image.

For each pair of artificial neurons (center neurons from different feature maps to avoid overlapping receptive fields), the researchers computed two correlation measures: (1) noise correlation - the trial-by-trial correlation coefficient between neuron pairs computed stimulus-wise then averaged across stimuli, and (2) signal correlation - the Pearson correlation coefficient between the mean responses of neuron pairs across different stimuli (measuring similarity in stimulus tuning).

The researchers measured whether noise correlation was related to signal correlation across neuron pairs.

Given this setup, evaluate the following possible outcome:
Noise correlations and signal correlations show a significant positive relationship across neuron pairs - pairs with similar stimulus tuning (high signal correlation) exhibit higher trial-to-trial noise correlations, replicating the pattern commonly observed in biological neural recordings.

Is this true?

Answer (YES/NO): YES